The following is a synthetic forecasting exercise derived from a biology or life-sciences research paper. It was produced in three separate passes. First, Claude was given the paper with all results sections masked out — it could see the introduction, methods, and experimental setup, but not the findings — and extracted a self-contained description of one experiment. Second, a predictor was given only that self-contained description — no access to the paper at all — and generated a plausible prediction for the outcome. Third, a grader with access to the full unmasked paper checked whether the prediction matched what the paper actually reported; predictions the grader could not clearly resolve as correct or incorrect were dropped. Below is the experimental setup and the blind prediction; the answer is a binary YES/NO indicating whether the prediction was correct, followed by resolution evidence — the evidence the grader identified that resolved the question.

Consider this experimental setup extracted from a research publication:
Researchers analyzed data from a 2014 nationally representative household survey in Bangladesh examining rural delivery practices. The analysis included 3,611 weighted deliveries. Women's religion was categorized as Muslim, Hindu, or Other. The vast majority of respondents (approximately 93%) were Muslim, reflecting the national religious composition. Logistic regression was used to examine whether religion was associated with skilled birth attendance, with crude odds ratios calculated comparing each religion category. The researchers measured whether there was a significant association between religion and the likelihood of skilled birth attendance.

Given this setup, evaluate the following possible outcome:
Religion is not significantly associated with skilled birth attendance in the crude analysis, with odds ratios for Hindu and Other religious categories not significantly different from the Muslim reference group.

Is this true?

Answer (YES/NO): YES